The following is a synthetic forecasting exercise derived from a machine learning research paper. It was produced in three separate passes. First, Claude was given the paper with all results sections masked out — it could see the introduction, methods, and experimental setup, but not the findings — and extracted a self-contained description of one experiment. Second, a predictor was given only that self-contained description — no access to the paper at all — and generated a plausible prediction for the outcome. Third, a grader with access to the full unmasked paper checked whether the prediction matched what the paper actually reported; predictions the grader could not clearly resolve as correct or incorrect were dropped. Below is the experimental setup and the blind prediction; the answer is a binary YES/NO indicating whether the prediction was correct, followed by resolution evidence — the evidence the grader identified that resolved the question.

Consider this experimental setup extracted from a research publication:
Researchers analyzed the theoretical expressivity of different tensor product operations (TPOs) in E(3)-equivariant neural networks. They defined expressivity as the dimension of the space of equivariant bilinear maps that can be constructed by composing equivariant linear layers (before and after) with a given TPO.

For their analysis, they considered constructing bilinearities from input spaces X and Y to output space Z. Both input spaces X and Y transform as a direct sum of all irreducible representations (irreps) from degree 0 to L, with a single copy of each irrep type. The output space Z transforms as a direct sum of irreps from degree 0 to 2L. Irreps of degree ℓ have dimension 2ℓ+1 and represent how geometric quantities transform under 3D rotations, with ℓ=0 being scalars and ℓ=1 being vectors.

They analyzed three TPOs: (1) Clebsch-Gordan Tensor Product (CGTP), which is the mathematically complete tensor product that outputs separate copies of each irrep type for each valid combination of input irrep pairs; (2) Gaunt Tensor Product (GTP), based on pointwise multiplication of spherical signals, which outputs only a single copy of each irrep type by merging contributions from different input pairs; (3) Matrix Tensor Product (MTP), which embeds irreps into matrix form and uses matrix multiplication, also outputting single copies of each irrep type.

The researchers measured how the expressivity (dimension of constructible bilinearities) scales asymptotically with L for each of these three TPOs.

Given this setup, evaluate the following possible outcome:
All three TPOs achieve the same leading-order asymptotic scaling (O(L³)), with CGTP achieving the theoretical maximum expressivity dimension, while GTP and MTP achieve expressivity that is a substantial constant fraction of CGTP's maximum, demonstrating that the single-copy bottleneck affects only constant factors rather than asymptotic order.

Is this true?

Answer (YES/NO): NO